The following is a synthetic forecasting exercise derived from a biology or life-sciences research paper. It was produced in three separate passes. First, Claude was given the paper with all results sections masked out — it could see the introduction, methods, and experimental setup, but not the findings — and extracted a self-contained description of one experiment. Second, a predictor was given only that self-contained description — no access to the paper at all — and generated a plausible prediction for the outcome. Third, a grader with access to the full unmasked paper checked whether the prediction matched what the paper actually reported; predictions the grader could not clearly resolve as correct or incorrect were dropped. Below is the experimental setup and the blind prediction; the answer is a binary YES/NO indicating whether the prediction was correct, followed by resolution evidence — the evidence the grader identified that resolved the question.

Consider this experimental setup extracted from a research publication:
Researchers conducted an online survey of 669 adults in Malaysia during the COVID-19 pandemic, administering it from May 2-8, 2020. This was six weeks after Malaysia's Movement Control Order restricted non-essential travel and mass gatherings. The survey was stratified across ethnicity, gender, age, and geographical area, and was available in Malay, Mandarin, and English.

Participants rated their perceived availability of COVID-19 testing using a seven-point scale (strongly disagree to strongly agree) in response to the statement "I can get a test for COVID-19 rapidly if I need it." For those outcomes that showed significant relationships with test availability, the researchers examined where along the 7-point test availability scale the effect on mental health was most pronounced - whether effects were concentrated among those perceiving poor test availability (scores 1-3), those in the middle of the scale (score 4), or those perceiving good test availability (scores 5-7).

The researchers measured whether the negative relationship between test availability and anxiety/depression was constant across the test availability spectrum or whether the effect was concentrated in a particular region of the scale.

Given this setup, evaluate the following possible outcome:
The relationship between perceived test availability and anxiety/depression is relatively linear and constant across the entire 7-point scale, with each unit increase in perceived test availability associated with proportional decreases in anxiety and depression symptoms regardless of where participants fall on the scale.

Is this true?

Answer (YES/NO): NO